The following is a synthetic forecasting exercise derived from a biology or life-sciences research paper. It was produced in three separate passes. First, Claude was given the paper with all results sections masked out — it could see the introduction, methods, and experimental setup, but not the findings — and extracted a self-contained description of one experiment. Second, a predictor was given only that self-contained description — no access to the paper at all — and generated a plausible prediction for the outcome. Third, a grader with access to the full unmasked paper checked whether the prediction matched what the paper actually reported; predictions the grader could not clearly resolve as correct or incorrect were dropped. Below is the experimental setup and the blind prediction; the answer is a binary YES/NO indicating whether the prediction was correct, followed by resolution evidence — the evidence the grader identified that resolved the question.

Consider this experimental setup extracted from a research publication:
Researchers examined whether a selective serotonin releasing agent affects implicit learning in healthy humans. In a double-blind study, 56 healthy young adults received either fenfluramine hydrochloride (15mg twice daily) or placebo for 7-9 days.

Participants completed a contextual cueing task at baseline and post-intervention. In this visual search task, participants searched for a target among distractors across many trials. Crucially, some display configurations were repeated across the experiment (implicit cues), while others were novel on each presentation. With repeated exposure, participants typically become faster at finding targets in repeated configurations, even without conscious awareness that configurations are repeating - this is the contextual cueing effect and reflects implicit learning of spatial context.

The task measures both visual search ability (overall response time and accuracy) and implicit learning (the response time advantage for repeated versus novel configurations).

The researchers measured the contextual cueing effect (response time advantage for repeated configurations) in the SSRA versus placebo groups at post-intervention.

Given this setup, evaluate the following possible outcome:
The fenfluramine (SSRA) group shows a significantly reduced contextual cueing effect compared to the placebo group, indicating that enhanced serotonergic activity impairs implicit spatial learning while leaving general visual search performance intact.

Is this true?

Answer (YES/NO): NO